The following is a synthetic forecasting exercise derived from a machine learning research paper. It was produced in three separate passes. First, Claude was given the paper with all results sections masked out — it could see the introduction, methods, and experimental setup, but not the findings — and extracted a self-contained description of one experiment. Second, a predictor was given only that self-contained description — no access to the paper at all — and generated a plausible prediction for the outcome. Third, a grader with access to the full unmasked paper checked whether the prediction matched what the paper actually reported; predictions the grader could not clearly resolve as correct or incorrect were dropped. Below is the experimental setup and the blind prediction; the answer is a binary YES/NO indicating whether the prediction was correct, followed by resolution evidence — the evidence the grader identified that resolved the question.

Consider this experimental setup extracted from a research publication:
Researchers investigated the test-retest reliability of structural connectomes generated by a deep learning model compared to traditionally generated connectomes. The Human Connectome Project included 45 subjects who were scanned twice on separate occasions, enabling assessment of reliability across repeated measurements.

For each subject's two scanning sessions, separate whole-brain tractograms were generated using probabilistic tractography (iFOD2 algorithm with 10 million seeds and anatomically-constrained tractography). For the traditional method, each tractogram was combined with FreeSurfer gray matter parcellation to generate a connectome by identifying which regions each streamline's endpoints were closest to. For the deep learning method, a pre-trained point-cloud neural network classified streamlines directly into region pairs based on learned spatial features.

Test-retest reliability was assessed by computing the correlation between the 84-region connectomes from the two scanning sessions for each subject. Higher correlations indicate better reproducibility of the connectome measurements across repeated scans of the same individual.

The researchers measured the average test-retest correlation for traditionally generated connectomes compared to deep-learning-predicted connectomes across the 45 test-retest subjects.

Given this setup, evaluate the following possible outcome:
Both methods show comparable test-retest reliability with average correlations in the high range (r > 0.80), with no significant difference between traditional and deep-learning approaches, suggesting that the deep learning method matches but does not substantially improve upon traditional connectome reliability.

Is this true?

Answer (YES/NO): YES